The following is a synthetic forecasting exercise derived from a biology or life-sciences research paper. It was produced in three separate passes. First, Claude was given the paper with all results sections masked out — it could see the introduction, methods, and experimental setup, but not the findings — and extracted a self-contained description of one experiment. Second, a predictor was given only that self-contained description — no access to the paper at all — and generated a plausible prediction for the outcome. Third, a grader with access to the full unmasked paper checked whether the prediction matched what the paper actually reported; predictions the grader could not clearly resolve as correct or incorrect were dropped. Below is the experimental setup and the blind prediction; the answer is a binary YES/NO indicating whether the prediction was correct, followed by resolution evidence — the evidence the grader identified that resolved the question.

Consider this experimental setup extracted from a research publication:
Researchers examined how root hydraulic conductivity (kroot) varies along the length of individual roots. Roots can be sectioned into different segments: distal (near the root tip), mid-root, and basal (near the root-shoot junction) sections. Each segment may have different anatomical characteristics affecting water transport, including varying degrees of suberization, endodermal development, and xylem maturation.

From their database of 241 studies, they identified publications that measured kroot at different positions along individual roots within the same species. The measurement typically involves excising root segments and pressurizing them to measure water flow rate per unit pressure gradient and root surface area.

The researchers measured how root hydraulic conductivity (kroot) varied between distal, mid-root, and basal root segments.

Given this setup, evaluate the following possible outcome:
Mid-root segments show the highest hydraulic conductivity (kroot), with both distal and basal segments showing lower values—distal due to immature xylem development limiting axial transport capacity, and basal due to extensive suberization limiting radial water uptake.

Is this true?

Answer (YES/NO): NO